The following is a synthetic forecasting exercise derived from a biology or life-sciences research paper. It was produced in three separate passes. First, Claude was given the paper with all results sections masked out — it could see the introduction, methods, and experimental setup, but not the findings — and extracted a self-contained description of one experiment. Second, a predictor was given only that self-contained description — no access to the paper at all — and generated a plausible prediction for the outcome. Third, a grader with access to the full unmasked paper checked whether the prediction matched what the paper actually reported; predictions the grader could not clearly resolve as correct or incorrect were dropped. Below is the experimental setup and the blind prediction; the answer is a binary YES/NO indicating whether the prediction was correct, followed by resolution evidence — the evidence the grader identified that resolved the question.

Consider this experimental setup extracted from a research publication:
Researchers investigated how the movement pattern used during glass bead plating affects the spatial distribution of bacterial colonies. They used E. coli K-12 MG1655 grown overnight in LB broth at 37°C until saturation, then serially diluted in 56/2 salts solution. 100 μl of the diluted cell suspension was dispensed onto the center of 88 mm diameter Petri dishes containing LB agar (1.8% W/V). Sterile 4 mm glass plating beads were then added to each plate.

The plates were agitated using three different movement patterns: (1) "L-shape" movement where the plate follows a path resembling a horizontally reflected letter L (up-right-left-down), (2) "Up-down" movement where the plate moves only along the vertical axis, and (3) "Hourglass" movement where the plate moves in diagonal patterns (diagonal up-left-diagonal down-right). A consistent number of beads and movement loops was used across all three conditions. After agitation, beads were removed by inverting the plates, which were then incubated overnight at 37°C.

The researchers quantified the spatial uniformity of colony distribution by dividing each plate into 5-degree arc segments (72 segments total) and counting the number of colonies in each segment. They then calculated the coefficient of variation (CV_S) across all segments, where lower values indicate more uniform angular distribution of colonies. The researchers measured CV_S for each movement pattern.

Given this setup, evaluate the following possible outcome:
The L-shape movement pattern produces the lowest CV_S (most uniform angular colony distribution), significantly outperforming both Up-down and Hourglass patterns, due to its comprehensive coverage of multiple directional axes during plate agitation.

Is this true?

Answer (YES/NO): NO